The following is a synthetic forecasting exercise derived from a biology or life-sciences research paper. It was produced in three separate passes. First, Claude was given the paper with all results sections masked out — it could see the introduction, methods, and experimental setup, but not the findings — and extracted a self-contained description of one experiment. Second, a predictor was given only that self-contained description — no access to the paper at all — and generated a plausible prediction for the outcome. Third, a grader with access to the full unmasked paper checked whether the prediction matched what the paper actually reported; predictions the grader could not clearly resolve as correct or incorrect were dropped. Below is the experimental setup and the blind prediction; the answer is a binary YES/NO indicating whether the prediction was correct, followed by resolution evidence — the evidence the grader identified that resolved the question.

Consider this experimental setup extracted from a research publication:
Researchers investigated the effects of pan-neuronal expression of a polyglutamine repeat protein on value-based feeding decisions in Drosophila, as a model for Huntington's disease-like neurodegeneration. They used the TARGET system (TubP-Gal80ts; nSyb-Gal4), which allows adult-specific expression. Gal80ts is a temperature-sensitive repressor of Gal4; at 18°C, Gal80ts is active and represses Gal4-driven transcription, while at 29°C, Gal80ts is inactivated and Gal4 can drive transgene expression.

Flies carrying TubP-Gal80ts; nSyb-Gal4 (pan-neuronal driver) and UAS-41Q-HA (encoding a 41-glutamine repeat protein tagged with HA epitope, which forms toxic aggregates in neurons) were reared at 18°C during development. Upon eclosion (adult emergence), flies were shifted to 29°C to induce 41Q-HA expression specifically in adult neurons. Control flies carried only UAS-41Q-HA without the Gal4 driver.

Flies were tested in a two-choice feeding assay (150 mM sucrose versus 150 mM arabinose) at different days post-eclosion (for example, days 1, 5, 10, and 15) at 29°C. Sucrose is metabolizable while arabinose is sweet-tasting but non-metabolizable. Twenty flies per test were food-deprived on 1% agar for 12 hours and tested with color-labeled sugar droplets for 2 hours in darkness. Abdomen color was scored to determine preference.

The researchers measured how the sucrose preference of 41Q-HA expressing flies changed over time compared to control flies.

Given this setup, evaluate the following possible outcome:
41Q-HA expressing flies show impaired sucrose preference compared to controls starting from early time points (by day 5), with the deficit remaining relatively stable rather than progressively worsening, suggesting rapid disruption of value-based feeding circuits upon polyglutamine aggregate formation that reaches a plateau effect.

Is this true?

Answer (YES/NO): NO